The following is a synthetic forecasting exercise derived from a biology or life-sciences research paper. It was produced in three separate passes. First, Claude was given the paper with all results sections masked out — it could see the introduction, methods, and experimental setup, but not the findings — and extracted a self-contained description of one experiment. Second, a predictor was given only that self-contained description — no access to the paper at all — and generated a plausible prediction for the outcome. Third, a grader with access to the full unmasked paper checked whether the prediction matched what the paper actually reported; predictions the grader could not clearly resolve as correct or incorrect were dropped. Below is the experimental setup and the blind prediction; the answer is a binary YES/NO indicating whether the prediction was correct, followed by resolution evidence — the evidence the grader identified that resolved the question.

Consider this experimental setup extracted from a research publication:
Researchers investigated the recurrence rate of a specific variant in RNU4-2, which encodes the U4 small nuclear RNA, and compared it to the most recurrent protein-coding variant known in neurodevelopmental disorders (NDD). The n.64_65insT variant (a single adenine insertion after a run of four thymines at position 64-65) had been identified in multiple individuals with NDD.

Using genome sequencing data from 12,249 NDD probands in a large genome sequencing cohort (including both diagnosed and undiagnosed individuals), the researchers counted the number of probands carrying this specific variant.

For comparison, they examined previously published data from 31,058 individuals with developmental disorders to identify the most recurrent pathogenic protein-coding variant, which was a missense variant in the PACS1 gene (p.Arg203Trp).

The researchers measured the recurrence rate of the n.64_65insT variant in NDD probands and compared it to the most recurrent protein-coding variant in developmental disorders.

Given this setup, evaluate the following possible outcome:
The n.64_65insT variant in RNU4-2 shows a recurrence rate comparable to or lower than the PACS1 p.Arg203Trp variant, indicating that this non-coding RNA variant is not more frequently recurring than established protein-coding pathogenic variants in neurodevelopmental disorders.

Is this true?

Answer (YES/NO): NO